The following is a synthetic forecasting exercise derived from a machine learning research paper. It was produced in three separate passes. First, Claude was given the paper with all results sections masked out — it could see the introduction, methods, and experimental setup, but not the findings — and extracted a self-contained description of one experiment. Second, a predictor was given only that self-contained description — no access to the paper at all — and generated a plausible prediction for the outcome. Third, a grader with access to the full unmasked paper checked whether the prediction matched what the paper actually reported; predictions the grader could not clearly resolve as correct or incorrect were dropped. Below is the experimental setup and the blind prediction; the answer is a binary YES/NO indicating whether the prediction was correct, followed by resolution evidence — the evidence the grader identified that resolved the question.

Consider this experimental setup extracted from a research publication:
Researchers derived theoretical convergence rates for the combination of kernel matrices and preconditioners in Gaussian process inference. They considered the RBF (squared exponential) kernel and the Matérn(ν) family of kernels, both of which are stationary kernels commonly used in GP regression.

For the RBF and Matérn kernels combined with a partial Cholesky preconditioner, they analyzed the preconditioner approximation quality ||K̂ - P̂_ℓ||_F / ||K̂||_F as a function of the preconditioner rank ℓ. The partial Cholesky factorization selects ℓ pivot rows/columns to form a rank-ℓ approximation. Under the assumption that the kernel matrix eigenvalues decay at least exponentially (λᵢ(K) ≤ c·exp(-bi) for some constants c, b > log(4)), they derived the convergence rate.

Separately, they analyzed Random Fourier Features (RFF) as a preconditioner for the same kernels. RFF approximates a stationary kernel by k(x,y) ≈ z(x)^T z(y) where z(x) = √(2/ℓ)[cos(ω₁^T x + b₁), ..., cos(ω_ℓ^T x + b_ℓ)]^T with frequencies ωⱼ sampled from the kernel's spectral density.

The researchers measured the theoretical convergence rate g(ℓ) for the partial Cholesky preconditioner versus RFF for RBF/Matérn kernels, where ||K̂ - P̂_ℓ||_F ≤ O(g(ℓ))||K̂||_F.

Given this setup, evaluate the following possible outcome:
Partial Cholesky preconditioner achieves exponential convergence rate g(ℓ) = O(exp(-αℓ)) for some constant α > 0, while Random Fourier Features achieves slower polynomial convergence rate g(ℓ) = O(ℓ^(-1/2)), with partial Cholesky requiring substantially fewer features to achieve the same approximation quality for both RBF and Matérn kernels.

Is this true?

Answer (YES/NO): YES